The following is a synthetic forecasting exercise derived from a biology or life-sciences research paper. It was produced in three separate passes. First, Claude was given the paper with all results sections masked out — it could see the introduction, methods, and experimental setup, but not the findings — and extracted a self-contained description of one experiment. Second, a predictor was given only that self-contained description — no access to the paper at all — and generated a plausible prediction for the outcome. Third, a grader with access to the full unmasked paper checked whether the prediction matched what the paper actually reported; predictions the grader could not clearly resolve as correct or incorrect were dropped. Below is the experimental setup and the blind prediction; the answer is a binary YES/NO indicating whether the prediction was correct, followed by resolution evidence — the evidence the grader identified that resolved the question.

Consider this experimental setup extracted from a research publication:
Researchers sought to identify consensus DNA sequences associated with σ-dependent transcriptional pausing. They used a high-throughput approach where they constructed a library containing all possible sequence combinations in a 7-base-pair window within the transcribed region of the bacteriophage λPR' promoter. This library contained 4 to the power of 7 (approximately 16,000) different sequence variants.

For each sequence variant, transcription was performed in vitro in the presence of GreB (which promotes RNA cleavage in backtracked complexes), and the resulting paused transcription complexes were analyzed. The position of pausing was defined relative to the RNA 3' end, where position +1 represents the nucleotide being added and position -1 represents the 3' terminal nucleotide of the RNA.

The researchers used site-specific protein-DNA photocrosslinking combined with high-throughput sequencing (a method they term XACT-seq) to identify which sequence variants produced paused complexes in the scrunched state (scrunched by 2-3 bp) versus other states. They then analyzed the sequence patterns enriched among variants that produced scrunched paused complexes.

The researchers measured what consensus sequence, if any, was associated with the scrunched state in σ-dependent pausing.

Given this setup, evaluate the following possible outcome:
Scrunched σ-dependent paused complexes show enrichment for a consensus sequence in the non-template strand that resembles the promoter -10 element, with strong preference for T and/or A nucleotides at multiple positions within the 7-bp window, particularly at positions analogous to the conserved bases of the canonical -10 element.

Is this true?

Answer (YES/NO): NO